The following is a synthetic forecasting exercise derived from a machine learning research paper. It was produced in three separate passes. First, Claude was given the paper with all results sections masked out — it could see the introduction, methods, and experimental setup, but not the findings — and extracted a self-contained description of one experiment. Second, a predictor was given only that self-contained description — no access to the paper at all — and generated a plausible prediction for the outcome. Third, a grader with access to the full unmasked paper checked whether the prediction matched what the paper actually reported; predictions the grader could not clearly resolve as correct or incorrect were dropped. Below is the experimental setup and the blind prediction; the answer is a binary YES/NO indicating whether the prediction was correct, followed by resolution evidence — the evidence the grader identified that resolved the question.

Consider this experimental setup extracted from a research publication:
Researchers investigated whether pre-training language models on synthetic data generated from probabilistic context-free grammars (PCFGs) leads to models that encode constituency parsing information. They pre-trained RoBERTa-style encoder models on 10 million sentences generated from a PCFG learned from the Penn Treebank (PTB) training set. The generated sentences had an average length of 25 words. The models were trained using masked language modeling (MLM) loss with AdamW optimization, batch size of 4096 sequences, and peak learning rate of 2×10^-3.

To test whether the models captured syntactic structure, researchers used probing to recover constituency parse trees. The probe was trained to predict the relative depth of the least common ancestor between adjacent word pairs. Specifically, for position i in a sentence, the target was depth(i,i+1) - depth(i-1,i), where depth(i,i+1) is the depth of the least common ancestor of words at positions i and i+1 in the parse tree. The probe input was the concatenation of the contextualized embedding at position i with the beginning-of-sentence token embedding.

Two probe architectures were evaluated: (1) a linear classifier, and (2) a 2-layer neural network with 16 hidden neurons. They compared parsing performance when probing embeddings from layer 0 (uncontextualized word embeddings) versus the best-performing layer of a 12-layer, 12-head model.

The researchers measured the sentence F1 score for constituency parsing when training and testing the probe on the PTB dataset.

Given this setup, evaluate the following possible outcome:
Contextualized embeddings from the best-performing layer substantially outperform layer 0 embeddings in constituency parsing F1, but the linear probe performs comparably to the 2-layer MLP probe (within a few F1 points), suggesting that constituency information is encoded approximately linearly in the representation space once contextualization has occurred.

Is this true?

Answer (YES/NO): YES